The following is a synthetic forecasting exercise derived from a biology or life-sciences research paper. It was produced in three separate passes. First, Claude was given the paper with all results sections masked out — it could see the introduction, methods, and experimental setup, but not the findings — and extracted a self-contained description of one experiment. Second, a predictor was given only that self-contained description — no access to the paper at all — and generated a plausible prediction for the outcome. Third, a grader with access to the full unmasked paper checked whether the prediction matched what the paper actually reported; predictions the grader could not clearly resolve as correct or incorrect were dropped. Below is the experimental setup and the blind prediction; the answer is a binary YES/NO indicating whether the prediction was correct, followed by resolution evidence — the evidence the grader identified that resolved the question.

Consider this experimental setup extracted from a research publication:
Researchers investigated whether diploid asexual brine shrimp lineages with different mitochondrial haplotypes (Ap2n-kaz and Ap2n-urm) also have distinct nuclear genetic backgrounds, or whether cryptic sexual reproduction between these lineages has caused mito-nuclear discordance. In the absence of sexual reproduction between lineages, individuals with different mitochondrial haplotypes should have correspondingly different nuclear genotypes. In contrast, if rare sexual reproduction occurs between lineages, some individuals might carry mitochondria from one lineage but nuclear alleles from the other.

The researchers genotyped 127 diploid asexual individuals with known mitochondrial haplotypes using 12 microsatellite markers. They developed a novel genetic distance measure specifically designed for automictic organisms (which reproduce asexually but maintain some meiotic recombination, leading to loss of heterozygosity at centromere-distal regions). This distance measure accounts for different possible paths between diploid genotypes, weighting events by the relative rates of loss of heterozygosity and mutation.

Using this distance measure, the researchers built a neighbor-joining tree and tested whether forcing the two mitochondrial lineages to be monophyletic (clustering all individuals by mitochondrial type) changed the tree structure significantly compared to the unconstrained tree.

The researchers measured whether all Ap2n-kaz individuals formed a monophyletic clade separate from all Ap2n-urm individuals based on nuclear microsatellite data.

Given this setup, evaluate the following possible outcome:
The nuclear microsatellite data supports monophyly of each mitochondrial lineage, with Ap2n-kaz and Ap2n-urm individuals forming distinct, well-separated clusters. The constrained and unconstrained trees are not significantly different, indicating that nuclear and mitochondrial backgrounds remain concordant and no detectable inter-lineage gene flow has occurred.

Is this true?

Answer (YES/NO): YES